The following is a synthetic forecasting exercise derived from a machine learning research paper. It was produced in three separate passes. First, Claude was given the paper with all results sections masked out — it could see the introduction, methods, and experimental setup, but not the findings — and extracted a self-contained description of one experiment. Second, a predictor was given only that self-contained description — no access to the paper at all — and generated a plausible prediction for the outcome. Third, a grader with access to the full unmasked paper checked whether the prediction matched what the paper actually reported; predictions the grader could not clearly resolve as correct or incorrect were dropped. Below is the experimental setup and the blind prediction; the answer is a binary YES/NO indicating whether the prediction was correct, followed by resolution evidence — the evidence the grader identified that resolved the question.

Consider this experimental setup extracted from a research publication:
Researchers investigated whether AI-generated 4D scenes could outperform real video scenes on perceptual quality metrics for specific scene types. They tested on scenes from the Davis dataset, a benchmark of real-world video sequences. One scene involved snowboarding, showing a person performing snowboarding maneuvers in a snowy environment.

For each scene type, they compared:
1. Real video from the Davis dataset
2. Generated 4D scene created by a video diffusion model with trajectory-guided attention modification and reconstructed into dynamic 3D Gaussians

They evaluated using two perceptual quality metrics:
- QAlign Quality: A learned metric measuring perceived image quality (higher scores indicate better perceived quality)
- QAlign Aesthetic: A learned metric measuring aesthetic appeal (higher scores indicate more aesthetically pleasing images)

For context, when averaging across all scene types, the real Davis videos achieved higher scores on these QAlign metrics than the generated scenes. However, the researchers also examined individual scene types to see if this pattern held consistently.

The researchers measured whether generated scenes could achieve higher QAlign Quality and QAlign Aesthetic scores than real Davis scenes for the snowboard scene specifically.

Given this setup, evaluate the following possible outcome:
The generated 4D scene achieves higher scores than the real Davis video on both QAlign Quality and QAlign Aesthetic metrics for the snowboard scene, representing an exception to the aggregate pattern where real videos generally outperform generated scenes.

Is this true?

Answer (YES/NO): YES